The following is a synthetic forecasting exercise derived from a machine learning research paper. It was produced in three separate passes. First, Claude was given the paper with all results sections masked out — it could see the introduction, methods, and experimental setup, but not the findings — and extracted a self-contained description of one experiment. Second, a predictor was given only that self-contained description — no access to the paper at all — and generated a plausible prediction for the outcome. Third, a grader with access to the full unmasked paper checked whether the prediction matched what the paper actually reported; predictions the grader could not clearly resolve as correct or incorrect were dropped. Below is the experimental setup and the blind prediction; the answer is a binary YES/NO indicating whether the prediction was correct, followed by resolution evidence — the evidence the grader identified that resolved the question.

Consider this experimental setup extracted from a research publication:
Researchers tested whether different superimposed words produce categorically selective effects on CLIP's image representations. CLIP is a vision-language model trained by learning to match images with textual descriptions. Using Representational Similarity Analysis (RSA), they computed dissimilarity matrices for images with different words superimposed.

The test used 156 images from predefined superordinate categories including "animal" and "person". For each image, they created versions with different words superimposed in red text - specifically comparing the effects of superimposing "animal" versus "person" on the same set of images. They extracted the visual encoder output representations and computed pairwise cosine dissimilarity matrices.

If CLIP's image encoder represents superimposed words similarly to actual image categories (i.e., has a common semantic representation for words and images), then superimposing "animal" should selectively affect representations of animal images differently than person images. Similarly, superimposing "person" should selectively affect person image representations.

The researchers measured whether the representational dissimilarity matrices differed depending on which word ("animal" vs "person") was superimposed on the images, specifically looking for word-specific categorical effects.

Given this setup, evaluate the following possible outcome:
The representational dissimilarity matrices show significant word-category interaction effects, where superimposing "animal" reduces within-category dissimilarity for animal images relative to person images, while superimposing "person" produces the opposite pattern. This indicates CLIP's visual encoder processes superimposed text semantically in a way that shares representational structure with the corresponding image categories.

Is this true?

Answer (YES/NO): NO